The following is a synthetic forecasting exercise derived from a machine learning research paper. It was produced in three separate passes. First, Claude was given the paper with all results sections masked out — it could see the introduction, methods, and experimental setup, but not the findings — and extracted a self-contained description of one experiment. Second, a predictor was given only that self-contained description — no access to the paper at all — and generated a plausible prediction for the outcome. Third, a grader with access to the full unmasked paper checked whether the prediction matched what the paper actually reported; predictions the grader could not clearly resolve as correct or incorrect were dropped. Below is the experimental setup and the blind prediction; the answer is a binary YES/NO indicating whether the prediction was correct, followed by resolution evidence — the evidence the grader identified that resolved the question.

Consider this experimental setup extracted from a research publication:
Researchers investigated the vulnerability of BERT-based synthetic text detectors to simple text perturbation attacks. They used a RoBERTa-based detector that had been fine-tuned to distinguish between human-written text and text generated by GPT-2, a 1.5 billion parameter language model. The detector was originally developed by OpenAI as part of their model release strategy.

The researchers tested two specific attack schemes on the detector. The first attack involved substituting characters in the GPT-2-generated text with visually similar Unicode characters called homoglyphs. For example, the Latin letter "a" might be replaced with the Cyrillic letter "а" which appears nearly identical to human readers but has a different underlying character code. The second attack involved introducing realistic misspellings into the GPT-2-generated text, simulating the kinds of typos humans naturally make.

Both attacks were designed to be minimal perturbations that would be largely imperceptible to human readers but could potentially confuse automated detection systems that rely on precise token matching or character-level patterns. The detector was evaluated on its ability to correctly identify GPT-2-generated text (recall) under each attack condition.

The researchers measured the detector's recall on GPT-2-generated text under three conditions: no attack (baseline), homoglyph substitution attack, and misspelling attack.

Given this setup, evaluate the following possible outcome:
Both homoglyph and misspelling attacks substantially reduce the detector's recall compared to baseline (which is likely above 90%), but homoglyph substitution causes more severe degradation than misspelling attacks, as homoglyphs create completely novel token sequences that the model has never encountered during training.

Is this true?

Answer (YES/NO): YES